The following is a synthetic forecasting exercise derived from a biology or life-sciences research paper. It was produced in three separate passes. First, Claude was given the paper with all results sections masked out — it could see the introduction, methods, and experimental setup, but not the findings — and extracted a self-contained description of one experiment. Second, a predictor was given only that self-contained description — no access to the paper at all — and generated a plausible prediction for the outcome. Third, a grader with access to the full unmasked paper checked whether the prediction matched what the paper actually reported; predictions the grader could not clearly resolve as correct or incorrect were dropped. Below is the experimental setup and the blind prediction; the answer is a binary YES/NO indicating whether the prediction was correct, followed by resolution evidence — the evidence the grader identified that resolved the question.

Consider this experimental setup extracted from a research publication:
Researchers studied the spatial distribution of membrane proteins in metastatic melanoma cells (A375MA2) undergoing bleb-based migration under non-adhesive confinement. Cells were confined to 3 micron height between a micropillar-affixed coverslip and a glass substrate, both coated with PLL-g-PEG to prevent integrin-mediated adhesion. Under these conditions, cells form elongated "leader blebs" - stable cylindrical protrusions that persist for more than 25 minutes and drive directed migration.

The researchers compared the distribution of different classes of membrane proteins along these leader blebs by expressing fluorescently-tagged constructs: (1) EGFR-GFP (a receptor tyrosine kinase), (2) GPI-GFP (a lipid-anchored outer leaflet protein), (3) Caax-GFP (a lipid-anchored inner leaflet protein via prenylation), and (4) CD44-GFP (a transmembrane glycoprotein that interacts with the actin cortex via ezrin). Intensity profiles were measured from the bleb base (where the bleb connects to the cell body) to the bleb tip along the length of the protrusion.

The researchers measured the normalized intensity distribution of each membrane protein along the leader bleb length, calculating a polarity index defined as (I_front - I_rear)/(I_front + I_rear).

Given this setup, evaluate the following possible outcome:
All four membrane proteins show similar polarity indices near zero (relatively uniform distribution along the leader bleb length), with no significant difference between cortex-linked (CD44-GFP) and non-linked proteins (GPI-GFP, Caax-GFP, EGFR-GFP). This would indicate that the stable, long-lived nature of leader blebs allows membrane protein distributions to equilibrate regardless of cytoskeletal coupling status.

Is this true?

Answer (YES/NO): NO